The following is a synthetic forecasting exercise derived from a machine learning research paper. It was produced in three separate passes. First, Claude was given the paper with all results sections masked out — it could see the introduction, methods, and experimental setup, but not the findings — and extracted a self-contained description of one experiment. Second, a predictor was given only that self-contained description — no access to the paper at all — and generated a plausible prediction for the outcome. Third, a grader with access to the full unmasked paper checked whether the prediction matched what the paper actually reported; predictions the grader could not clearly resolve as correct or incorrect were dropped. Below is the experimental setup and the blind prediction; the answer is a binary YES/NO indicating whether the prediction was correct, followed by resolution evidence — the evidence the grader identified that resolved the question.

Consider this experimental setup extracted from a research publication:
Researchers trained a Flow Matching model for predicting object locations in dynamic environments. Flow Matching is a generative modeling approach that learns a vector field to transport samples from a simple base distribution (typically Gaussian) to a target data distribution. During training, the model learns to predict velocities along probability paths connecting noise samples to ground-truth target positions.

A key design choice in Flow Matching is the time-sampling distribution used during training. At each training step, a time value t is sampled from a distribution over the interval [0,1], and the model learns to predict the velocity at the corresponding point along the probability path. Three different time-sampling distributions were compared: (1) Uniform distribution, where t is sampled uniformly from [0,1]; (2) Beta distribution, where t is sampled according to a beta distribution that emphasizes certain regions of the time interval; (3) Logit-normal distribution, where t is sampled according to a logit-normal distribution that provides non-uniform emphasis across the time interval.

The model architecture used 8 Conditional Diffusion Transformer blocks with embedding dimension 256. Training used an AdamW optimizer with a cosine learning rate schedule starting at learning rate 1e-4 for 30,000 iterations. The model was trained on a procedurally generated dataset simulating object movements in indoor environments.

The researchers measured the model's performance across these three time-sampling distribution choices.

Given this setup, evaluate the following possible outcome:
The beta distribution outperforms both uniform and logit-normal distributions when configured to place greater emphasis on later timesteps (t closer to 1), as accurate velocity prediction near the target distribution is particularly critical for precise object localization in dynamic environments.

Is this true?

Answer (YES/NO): NO